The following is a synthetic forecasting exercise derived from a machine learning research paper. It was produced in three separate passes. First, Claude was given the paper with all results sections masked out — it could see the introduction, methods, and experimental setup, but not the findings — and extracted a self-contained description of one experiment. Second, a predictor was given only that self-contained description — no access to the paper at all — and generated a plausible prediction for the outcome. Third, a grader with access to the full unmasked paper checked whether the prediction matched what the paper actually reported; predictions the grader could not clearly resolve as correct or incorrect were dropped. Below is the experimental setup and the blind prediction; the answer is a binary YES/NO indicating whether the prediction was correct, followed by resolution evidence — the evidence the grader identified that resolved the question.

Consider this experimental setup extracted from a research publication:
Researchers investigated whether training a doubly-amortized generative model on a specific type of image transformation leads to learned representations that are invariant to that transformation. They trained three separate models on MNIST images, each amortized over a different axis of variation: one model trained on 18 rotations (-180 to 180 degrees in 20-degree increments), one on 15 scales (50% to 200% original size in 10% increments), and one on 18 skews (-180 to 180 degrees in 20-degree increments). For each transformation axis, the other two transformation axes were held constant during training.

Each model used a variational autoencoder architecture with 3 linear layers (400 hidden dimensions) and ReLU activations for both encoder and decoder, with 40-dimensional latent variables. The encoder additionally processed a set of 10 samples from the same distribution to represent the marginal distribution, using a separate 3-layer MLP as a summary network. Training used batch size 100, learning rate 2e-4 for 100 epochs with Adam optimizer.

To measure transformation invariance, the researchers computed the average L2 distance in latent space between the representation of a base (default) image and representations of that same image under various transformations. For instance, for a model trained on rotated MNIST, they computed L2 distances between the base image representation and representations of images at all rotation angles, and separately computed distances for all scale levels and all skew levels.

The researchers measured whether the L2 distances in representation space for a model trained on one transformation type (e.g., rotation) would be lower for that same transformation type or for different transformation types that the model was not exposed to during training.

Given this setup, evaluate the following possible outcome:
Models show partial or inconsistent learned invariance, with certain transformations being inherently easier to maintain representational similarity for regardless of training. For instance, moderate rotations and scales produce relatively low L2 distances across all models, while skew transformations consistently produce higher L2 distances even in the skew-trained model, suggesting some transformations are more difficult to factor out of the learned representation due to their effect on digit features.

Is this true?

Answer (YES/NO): NO